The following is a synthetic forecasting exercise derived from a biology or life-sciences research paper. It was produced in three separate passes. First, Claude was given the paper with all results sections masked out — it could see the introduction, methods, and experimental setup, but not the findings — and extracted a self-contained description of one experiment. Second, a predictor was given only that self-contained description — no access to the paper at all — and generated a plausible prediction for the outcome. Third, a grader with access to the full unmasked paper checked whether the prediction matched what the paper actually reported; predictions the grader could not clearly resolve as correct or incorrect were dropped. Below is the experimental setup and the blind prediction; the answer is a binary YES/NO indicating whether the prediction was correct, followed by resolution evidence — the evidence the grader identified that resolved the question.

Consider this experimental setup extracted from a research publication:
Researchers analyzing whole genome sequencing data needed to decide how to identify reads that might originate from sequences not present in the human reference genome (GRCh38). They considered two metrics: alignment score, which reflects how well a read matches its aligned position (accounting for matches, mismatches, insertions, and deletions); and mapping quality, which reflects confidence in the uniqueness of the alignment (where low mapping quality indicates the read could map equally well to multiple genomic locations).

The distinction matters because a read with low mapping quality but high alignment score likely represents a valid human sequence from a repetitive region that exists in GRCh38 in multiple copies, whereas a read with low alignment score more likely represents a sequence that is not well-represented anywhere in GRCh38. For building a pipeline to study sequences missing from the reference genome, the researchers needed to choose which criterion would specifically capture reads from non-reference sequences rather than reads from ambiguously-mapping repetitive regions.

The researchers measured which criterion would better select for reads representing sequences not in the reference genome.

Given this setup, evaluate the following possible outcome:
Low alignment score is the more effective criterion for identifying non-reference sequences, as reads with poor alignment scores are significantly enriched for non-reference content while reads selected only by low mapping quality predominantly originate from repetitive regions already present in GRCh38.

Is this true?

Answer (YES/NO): YES